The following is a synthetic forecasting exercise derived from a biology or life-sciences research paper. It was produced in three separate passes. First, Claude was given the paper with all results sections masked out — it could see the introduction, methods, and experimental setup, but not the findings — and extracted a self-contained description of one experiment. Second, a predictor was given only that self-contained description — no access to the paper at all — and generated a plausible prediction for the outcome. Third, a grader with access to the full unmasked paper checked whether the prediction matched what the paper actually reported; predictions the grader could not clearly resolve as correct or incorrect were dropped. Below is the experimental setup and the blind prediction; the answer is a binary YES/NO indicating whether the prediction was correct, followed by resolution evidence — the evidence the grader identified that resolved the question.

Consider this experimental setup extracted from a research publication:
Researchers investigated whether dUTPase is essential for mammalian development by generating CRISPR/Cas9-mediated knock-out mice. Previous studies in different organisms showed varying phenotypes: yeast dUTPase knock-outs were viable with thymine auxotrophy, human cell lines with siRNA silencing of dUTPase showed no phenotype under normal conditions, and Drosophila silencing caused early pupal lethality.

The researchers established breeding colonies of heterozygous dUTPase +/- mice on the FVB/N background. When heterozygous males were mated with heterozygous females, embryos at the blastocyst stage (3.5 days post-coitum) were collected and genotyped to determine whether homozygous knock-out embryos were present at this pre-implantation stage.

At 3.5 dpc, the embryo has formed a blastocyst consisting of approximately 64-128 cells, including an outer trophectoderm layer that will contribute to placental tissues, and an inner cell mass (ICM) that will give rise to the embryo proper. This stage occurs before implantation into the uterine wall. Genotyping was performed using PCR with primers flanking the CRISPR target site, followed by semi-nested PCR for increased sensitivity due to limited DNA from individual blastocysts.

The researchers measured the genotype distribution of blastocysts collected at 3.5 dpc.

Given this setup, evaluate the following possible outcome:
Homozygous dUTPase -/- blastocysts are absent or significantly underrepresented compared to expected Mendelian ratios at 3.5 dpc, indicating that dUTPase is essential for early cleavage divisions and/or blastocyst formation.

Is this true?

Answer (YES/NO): NO